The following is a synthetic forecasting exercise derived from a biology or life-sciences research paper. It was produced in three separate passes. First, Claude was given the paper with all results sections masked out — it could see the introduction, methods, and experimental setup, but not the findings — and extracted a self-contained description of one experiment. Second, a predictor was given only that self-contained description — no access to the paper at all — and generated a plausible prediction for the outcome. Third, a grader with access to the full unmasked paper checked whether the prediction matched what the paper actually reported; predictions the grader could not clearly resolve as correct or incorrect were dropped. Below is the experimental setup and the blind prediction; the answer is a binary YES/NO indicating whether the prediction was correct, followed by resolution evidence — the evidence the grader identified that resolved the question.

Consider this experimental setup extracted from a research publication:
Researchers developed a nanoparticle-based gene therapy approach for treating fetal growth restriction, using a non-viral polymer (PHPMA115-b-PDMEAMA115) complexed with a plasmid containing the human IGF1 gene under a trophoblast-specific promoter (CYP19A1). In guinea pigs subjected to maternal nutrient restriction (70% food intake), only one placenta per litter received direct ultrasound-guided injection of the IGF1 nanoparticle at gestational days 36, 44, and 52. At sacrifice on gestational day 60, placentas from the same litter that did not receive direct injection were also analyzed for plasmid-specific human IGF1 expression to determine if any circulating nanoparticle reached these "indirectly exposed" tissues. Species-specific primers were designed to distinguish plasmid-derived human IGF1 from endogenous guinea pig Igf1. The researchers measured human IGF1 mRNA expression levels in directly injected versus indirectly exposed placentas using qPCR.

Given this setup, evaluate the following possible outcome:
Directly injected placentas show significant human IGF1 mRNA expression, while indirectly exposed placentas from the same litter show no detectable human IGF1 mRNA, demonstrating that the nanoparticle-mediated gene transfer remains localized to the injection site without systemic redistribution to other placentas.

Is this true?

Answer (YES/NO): NO